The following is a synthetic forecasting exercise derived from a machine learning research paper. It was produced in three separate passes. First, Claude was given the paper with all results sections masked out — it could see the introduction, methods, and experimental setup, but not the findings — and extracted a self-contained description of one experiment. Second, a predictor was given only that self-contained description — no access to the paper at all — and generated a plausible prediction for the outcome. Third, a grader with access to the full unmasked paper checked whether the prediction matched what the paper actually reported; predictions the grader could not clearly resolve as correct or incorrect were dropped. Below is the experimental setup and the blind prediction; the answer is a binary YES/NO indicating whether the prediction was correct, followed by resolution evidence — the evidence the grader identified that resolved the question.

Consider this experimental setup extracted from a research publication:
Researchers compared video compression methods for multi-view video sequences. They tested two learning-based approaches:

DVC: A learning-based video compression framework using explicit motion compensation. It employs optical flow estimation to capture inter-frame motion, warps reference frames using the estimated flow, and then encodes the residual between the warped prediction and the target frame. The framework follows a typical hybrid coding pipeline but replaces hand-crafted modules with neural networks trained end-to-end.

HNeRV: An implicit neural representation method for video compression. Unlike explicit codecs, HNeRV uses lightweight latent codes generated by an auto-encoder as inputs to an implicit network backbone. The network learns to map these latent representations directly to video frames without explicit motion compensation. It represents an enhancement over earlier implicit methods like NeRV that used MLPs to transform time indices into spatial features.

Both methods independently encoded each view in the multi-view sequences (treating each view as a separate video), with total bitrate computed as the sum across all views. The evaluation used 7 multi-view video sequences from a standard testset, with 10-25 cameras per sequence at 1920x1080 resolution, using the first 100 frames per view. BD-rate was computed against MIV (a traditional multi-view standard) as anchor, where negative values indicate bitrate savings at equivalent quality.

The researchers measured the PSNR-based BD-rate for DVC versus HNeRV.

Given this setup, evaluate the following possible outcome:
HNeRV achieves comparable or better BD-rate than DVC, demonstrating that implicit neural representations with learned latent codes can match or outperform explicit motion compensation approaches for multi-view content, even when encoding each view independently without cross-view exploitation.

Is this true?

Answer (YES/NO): NO